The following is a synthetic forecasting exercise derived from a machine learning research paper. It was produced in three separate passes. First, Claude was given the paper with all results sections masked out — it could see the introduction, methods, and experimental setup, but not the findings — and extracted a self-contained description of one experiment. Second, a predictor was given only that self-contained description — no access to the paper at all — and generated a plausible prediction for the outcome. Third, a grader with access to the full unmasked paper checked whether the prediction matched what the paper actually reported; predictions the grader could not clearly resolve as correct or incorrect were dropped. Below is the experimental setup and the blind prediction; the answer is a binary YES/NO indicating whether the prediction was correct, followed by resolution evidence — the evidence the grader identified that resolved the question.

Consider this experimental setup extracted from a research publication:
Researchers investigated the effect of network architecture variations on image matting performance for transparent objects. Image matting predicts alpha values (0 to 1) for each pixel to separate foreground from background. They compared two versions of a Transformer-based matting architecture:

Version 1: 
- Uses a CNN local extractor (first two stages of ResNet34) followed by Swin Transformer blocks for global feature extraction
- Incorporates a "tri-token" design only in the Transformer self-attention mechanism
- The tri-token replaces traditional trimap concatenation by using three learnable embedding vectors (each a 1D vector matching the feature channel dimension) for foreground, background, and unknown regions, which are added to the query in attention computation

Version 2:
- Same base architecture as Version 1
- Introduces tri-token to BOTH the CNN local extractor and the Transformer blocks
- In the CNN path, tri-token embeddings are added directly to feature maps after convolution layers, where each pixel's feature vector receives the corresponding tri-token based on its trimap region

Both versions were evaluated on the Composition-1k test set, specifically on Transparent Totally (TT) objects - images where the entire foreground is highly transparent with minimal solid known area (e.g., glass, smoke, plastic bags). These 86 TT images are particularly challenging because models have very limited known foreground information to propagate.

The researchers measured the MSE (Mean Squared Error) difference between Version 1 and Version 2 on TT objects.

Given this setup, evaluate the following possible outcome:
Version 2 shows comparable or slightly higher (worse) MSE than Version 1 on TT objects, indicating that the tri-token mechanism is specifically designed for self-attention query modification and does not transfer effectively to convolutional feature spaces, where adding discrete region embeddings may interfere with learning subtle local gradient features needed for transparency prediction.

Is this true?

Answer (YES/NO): NO